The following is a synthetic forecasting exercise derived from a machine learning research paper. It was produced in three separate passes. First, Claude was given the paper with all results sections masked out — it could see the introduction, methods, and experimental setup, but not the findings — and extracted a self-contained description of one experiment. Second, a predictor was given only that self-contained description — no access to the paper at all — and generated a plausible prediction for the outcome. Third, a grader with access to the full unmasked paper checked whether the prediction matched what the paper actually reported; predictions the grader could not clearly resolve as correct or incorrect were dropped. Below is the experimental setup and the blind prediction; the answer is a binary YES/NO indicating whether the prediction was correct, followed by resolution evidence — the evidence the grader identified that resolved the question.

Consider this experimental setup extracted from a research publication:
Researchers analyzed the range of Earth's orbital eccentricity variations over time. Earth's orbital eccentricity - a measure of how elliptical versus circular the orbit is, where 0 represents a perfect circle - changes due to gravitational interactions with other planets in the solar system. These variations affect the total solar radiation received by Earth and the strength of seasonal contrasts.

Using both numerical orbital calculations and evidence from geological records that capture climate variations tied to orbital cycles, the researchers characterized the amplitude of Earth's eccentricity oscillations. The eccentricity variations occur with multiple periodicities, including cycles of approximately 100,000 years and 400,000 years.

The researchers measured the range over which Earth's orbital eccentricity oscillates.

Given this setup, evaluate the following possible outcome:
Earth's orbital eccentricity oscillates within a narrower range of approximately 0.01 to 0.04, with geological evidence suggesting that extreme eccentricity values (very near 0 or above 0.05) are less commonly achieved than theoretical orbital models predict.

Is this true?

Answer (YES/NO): NO